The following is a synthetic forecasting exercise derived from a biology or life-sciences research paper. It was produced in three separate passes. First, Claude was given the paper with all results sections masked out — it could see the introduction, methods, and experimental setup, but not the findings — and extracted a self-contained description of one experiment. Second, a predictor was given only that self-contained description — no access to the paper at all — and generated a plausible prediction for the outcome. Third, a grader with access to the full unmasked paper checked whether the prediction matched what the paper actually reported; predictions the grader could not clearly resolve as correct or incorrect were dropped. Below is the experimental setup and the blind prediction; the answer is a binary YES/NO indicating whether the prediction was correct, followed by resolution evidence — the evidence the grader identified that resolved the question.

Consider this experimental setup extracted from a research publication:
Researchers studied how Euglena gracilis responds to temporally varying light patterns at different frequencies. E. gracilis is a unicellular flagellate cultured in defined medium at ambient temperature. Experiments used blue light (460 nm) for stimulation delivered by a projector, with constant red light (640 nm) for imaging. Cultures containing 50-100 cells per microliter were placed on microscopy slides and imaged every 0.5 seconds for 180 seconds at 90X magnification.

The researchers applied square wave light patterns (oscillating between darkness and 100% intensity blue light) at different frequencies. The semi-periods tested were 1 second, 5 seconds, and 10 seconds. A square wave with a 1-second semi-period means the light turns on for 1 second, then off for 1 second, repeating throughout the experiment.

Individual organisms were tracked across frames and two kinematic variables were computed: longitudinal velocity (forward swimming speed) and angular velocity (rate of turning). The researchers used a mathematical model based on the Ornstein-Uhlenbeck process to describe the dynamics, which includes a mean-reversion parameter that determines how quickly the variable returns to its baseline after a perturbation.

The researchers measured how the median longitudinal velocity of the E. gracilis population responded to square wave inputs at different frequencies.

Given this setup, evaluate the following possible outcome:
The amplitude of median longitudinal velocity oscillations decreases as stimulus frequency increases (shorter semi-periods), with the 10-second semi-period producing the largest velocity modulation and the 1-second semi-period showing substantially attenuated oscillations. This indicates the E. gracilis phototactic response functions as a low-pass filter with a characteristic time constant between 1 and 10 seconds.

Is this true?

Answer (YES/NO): YES